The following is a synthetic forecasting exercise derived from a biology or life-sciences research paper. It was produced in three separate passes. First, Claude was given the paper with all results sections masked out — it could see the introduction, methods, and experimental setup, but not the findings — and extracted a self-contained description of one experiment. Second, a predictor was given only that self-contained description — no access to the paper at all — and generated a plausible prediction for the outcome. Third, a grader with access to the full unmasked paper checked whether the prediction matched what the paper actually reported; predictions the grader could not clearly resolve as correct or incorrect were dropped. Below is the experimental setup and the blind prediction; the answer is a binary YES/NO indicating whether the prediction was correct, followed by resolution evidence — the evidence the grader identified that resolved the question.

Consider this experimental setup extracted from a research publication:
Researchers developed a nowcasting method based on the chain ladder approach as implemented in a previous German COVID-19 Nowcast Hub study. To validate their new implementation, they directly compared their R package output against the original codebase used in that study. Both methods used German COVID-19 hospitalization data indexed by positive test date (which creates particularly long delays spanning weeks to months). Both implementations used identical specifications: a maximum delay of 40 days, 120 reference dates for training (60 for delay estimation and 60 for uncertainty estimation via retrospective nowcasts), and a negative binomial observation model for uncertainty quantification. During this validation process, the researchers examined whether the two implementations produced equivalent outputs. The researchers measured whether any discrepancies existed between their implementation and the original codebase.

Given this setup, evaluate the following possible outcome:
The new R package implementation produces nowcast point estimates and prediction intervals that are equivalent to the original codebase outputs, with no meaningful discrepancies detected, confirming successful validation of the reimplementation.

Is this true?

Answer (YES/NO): NO